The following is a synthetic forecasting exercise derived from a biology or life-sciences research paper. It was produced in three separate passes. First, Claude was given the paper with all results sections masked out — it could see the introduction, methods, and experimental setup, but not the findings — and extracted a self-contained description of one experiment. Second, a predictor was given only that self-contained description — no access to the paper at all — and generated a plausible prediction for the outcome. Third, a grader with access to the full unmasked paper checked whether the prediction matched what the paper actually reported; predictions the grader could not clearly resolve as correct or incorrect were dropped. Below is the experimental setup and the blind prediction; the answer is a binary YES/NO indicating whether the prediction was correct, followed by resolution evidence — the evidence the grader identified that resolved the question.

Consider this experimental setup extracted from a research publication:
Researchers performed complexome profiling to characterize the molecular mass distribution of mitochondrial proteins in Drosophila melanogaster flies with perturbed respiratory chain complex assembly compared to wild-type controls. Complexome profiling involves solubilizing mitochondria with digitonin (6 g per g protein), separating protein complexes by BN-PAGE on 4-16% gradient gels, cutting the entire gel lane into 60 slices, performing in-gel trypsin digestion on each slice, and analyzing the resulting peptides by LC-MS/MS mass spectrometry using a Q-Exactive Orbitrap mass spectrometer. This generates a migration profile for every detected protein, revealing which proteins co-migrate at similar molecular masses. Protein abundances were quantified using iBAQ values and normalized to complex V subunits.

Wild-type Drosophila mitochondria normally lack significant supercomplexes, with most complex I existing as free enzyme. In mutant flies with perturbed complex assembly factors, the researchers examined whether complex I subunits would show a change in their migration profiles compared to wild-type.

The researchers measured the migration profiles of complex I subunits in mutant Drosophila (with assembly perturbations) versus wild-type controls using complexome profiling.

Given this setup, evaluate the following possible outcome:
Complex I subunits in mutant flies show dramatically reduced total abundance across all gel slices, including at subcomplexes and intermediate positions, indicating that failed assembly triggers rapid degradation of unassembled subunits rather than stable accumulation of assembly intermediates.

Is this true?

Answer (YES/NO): NO